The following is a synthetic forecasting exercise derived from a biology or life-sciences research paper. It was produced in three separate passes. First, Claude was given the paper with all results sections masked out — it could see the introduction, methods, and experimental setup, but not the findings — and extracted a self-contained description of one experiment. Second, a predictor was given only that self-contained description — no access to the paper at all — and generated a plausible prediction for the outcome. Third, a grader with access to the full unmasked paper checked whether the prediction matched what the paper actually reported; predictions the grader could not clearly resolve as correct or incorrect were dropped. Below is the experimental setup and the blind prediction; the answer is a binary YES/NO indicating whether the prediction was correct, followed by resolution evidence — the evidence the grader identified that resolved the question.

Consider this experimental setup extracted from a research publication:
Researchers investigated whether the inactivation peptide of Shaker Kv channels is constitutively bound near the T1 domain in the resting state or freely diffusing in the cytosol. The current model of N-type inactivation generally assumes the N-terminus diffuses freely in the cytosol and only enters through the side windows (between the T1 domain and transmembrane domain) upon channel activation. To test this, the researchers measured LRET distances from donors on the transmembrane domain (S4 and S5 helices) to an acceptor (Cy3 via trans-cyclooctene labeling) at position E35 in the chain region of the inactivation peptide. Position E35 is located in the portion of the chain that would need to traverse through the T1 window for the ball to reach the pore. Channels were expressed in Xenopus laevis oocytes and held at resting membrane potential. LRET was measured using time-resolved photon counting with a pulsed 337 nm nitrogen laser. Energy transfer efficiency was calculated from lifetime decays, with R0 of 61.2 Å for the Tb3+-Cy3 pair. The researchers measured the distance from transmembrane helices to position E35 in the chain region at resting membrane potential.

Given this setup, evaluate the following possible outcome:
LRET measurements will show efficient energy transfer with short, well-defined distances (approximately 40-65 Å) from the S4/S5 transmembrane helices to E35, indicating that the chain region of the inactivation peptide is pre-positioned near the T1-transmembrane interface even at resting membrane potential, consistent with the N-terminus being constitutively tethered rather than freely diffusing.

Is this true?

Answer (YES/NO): YES